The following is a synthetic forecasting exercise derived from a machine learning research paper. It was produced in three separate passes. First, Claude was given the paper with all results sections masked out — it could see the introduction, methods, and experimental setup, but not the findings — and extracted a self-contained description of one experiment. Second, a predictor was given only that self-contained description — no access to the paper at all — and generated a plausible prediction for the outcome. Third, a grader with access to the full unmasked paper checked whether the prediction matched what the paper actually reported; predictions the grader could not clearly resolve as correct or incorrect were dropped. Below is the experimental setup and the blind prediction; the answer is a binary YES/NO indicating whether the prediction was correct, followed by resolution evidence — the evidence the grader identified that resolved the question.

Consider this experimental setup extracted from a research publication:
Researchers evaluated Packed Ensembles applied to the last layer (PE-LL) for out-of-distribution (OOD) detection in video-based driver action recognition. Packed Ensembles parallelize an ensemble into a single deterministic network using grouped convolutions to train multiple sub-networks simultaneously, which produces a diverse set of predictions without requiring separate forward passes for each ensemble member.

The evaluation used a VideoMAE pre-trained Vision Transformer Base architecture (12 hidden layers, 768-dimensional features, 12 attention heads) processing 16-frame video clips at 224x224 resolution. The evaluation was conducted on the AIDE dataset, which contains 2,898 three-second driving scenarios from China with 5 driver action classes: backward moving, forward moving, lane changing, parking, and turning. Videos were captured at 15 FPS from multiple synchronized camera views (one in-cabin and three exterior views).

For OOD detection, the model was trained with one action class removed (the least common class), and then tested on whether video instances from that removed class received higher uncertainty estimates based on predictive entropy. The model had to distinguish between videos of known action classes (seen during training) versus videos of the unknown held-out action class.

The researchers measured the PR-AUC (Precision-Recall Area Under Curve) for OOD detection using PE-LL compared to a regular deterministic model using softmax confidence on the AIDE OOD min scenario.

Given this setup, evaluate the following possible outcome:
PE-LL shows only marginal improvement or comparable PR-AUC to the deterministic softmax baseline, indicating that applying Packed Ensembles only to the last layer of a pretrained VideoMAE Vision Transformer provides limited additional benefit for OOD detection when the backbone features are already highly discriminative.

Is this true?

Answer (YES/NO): NO